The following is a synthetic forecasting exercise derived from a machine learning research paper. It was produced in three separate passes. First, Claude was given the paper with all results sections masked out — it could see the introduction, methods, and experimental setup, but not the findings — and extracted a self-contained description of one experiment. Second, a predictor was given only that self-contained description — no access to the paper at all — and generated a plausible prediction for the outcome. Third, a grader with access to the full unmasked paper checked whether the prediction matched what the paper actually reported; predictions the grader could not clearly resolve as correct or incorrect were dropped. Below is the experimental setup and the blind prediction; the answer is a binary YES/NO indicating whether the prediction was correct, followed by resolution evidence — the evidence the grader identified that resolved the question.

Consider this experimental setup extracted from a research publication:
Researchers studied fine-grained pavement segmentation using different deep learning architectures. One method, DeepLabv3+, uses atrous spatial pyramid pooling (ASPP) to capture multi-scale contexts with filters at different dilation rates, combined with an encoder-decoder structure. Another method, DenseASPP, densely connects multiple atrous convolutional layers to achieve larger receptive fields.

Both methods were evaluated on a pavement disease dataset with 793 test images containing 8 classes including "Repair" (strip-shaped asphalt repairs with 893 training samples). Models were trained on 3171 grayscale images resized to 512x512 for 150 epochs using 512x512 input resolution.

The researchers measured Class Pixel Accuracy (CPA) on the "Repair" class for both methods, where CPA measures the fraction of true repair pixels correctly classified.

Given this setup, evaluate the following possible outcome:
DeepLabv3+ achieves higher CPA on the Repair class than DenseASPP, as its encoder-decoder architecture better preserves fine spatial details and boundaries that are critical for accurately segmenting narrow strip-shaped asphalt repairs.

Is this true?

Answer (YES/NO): YES